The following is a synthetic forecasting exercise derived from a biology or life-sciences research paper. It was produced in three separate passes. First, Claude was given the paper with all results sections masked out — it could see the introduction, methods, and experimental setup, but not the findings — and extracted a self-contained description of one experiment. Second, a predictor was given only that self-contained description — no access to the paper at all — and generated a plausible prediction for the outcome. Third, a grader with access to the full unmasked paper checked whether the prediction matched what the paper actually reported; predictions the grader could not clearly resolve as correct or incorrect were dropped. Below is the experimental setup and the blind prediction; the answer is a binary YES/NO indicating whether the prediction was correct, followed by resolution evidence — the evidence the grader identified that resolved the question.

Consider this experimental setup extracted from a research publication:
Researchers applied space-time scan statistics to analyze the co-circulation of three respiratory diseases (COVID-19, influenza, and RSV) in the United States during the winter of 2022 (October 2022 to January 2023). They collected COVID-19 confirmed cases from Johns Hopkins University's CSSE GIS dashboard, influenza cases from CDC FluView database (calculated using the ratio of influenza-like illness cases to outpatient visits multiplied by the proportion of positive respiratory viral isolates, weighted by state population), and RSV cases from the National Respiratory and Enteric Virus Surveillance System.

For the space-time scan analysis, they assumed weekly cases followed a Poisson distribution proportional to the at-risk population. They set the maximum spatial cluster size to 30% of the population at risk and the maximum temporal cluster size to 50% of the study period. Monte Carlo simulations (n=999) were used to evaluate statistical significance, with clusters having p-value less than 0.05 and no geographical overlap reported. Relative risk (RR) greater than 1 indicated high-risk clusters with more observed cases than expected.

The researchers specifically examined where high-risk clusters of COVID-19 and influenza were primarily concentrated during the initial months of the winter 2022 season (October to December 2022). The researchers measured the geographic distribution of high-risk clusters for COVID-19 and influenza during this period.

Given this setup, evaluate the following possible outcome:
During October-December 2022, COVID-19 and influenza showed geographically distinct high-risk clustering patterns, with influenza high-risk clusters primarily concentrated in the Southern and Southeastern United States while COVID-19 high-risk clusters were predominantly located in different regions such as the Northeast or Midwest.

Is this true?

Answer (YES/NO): NO